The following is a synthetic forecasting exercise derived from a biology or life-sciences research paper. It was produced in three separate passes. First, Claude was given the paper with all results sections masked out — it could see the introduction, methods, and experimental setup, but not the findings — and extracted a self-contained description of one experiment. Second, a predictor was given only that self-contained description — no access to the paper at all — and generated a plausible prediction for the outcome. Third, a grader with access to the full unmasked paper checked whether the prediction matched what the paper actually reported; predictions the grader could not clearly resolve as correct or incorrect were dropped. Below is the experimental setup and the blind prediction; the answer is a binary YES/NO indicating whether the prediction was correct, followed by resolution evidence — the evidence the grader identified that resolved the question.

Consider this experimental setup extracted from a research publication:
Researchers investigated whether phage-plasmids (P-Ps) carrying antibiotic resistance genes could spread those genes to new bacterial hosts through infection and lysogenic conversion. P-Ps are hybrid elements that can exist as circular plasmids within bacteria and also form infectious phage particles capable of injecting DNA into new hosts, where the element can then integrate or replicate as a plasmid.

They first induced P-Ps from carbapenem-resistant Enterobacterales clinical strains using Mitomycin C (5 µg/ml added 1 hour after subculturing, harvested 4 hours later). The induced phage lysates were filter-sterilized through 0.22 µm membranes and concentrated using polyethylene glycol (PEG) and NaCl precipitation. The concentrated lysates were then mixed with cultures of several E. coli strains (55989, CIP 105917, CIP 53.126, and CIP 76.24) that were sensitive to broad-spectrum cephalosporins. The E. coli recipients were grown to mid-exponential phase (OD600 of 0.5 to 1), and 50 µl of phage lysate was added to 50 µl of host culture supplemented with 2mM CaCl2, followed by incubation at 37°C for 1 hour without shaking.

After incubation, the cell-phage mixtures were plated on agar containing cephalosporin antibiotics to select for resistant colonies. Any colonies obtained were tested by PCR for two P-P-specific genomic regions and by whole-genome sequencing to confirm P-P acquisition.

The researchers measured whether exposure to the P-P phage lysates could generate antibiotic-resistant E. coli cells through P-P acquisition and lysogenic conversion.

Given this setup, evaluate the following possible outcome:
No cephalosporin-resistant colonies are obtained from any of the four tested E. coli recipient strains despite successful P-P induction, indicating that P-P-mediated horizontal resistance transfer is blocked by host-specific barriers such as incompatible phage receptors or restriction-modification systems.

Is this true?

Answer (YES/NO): NO